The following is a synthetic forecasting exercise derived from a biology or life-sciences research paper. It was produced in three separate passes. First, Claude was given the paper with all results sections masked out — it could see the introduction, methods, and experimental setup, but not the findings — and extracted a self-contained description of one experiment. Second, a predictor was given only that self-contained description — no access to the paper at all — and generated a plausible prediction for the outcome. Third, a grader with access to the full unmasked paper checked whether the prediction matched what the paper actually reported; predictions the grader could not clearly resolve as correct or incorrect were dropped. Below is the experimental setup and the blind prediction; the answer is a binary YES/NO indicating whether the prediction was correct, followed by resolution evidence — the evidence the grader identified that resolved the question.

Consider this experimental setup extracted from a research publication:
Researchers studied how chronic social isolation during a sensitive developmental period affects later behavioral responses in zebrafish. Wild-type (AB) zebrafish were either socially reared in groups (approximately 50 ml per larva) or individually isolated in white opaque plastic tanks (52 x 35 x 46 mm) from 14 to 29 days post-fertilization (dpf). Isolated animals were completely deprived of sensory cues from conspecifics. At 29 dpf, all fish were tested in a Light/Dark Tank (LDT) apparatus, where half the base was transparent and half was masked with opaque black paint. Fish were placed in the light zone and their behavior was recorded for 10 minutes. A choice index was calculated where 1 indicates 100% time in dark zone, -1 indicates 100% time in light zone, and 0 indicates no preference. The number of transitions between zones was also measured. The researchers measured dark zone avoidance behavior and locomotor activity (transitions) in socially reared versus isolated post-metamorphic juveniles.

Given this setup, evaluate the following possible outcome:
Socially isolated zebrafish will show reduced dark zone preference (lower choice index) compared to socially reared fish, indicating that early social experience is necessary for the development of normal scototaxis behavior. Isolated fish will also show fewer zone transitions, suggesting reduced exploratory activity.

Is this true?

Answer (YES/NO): YES